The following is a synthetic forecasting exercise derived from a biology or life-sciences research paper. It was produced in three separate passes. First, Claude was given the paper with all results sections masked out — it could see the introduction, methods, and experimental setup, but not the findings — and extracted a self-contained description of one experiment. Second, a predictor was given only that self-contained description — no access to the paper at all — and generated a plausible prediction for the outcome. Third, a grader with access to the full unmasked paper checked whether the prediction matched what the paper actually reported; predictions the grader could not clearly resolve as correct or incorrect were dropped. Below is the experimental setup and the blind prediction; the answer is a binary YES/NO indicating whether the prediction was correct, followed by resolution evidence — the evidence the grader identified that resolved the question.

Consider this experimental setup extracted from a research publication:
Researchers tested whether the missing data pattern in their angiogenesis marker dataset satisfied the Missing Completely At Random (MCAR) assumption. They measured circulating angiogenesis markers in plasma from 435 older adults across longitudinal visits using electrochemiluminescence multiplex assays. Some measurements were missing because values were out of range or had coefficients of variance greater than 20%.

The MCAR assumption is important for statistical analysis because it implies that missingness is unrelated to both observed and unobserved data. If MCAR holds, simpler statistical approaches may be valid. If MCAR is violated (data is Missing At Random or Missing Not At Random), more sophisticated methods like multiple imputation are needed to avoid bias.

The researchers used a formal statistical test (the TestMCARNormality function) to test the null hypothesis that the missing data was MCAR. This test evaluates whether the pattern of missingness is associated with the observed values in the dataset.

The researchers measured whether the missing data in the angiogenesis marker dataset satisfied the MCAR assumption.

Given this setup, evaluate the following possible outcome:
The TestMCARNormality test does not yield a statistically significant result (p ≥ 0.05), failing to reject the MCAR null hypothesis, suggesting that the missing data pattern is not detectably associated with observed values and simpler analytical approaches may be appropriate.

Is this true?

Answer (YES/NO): NO